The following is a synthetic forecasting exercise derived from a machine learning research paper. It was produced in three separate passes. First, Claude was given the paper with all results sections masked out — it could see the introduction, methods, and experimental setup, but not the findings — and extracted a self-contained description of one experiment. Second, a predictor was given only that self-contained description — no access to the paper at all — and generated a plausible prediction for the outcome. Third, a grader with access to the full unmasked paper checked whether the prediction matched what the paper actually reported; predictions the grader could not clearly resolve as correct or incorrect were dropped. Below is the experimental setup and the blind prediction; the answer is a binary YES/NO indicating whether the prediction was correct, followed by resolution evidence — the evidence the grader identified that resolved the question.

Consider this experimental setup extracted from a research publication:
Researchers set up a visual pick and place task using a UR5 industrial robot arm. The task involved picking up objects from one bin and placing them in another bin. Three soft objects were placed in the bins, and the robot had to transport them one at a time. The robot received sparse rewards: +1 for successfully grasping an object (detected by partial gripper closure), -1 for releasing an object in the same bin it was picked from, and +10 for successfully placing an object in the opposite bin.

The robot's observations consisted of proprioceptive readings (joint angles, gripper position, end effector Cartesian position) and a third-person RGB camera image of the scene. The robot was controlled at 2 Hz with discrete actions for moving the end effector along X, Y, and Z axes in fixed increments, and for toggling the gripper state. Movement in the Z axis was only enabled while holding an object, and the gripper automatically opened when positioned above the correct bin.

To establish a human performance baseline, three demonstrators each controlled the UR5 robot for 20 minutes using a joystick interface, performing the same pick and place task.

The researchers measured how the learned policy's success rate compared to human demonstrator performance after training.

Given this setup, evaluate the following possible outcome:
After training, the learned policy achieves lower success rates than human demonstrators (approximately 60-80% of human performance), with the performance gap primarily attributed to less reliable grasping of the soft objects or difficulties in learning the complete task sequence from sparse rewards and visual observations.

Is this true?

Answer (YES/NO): NO